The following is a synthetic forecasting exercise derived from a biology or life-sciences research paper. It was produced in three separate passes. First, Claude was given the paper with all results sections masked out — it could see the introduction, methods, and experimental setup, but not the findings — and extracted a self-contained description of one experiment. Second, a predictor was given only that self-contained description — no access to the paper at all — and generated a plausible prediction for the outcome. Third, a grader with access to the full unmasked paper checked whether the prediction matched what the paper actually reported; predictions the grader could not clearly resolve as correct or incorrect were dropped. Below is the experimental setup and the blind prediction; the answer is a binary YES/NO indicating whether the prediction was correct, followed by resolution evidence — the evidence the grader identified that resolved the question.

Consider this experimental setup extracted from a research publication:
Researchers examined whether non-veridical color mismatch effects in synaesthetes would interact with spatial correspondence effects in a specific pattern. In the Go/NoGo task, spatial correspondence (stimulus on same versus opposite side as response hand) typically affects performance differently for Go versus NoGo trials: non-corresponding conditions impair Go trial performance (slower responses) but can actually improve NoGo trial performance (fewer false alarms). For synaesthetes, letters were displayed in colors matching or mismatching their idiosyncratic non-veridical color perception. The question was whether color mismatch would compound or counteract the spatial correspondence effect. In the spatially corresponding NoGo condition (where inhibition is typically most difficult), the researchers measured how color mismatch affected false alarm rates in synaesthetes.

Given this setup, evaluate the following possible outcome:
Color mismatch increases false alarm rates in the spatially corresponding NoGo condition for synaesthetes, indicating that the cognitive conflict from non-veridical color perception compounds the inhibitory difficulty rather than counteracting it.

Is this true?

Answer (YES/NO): YES